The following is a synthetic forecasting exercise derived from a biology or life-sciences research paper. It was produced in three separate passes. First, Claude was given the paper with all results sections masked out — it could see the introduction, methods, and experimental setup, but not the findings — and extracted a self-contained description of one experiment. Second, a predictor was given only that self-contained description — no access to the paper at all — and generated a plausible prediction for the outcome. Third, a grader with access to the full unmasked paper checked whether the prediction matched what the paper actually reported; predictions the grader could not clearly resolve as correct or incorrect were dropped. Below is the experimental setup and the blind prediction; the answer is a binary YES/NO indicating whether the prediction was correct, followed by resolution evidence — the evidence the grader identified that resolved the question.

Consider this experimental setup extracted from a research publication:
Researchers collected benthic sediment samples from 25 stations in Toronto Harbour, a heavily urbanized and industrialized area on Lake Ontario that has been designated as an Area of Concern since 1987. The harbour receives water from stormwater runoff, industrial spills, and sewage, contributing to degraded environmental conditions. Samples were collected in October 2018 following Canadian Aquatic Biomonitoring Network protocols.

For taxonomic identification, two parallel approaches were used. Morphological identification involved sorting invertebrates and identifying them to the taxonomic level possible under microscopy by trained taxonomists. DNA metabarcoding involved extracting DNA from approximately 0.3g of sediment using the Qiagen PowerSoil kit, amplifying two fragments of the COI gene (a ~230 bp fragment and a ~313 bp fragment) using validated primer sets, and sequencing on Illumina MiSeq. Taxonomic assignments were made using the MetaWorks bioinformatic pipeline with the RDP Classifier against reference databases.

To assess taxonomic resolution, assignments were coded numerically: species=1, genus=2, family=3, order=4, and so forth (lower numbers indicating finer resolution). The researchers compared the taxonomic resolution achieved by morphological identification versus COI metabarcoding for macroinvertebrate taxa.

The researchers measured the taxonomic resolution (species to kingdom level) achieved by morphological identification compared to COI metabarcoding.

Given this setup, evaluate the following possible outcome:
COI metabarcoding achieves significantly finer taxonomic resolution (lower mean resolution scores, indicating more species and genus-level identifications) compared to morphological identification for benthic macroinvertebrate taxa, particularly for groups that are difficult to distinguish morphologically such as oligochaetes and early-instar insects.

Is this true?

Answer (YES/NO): YES